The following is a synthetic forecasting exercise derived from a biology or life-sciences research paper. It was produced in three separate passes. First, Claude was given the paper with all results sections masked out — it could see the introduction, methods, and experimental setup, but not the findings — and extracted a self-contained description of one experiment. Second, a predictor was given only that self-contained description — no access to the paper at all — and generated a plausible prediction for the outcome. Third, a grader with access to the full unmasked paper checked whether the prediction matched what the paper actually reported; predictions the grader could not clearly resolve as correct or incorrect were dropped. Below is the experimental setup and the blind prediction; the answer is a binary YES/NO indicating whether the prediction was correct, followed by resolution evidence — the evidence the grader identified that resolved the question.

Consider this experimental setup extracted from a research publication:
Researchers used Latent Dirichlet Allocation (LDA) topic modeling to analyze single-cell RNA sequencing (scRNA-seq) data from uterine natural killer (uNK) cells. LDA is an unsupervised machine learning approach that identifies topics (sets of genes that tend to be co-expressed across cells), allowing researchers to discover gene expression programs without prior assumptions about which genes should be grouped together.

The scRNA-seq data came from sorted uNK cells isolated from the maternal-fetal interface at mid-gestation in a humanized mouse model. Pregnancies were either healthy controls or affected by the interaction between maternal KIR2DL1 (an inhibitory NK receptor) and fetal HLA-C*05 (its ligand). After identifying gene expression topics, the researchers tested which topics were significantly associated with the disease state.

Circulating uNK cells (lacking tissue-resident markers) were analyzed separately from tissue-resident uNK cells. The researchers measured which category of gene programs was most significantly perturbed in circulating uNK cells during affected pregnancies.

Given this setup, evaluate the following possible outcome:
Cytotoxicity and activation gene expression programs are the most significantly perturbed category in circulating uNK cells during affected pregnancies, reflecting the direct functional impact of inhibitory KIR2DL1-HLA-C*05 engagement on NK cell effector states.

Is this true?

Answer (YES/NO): NO